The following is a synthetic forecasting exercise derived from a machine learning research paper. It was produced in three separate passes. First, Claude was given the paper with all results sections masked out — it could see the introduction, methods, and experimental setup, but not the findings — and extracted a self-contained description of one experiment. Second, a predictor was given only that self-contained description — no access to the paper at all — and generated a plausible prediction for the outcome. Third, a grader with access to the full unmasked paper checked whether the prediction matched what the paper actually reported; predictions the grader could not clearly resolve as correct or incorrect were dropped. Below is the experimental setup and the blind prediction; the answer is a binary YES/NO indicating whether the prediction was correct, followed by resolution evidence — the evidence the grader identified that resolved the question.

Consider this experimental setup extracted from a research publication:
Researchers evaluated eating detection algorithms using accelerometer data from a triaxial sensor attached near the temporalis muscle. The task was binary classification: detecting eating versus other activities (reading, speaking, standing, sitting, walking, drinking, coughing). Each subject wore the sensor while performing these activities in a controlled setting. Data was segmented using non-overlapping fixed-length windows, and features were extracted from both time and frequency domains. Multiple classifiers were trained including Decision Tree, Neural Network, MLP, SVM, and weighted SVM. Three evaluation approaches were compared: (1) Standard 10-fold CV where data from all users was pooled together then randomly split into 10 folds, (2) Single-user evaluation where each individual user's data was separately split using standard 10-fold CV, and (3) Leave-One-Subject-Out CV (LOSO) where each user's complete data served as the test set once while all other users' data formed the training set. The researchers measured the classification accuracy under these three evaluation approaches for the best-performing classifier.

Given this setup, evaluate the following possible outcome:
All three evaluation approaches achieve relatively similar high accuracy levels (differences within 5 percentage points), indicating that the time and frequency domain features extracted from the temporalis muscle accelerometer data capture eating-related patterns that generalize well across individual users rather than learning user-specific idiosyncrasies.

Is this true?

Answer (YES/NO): NO